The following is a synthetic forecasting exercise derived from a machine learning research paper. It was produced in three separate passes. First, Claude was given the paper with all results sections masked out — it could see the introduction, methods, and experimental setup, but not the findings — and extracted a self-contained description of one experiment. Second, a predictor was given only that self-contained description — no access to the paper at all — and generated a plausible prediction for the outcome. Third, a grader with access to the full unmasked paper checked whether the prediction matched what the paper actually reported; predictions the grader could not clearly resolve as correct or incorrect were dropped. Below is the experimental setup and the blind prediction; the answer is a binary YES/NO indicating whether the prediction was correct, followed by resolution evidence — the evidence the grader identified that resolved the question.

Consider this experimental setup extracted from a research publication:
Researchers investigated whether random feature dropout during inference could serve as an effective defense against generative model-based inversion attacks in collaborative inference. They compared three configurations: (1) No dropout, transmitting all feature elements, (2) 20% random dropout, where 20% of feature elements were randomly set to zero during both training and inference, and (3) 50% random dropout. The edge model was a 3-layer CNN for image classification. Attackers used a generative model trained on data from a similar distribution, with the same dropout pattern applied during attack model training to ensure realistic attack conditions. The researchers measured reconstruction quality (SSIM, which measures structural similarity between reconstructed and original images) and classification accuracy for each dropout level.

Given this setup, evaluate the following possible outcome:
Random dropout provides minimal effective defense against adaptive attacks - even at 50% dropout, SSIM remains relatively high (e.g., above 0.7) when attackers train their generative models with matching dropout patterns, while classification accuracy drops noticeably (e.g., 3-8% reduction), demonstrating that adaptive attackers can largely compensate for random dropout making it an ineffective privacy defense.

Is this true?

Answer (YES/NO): NO